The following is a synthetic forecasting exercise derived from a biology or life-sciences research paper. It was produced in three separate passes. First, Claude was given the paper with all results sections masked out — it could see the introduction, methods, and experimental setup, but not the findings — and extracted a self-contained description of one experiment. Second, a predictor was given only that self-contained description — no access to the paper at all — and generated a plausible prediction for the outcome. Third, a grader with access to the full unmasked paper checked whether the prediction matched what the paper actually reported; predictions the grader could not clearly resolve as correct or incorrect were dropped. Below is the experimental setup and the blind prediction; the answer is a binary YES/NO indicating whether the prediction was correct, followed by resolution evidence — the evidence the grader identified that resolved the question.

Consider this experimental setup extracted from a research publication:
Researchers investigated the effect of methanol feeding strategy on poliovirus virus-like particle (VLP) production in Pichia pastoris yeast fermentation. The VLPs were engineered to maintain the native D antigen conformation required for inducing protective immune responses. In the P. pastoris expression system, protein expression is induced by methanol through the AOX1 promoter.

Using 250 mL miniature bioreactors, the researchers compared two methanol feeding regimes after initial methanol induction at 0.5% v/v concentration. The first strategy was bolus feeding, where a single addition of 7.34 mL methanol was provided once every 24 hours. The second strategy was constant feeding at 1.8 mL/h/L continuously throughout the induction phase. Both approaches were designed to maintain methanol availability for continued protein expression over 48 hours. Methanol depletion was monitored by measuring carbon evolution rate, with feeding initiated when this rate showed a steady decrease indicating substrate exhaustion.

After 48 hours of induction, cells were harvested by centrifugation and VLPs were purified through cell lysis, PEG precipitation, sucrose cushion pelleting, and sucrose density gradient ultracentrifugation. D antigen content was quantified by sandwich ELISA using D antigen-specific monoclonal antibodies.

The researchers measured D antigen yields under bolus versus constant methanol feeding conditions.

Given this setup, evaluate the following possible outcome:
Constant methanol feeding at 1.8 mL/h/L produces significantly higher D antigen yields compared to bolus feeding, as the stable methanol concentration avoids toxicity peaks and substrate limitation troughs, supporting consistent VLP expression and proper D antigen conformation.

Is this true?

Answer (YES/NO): YES